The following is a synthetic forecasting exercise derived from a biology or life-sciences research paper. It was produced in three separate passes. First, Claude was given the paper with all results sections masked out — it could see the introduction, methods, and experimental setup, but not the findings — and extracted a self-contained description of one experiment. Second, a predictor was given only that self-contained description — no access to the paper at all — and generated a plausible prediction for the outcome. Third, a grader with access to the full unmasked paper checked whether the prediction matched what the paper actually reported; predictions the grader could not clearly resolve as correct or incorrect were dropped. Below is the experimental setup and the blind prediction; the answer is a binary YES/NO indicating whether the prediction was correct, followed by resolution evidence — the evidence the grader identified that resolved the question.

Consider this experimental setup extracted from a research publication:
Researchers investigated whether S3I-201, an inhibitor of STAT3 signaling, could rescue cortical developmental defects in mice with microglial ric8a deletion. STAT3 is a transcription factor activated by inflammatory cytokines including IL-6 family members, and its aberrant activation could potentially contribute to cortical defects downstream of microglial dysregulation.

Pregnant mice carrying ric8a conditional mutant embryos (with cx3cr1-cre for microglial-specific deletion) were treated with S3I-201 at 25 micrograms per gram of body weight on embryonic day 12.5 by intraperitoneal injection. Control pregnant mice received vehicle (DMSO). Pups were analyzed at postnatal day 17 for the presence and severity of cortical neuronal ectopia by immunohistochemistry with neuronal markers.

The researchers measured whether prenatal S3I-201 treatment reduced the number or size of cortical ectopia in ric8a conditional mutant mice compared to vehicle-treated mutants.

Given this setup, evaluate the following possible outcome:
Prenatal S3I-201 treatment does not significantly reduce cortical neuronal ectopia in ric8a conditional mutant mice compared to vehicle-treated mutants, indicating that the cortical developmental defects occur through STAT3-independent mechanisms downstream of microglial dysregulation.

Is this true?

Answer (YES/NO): NO